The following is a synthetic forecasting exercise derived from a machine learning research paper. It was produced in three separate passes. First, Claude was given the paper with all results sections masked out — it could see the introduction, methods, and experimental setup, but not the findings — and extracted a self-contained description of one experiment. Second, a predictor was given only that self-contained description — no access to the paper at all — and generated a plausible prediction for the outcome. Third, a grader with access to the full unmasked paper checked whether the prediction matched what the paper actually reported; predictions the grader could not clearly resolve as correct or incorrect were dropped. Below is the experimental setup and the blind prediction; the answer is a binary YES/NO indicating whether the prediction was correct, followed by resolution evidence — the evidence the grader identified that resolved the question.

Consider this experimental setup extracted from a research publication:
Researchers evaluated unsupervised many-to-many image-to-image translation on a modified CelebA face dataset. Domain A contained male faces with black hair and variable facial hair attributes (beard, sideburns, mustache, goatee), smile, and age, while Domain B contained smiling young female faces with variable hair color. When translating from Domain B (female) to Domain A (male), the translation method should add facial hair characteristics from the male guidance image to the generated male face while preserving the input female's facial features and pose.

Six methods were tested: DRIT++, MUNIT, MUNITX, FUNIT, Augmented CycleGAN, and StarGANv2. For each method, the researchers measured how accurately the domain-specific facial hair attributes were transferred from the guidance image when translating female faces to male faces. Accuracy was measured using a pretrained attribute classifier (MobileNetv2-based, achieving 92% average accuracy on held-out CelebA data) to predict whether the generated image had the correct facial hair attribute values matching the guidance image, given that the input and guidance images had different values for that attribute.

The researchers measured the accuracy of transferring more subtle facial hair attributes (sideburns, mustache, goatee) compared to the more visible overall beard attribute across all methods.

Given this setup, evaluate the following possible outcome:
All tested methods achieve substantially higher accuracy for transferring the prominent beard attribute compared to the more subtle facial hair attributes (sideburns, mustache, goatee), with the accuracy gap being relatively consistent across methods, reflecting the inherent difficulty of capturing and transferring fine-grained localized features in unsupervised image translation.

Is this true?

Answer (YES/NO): NO